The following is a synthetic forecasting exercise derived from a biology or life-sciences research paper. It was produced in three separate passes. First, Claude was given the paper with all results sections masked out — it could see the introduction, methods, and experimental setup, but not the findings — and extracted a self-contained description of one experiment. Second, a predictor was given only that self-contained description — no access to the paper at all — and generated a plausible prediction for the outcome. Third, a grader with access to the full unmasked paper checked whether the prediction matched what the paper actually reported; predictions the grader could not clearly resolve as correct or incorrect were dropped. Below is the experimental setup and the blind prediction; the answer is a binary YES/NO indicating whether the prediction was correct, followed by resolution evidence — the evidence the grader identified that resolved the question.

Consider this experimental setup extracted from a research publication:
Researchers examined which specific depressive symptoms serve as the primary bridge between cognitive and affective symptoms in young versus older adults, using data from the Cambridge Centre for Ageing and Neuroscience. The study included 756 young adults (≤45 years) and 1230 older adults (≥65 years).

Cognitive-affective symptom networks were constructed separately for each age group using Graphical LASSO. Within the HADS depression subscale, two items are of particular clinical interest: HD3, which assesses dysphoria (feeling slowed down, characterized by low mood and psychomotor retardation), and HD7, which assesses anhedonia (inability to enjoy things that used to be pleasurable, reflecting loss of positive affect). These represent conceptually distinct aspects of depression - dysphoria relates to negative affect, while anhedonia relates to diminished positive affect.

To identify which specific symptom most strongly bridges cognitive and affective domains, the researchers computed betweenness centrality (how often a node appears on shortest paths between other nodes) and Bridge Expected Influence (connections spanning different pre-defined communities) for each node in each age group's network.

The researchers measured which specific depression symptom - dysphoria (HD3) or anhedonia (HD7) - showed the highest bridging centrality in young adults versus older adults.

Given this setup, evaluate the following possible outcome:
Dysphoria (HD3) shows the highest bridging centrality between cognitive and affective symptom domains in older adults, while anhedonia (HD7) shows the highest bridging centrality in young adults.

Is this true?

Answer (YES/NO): NO